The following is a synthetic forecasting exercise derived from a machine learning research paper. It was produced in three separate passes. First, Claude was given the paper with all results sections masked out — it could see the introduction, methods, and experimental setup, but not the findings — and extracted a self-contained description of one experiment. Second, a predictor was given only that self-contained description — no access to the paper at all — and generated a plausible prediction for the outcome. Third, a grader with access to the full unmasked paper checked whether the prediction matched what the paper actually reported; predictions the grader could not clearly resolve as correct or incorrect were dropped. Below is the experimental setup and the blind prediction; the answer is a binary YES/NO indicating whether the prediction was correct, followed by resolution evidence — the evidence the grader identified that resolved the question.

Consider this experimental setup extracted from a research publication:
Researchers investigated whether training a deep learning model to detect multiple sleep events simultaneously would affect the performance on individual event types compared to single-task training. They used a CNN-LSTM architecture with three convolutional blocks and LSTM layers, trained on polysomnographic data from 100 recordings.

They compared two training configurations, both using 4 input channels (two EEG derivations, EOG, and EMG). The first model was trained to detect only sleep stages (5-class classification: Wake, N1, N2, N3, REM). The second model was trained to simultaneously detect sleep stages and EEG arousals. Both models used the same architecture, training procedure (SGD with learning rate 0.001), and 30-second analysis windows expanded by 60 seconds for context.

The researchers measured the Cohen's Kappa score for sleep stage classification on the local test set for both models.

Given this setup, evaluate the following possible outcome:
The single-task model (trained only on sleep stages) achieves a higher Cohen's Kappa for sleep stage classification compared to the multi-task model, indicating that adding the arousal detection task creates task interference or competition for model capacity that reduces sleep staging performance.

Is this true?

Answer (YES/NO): NO